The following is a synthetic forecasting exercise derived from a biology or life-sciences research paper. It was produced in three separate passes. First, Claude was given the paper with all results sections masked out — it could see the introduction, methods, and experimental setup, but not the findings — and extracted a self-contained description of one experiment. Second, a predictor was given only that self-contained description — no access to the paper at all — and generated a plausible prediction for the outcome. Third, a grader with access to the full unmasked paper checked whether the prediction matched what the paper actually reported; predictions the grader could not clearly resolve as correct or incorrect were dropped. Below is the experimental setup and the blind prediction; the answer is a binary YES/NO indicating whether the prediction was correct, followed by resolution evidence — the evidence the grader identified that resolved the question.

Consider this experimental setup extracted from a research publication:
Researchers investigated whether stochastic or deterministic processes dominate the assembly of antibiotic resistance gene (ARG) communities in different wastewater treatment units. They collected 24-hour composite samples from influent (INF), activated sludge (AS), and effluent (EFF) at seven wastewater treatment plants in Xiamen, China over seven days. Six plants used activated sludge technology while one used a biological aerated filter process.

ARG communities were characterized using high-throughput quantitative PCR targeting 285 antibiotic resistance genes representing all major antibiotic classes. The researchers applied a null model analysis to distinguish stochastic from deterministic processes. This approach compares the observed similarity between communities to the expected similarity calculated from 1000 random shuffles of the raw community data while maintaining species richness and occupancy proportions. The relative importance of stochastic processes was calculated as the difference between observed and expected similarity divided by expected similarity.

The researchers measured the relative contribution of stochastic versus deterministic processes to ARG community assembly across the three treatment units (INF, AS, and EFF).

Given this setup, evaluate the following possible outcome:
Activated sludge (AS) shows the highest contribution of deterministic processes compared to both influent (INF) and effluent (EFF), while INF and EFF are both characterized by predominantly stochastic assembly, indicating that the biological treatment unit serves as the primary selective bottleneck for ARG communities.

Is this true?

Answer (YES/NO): NO